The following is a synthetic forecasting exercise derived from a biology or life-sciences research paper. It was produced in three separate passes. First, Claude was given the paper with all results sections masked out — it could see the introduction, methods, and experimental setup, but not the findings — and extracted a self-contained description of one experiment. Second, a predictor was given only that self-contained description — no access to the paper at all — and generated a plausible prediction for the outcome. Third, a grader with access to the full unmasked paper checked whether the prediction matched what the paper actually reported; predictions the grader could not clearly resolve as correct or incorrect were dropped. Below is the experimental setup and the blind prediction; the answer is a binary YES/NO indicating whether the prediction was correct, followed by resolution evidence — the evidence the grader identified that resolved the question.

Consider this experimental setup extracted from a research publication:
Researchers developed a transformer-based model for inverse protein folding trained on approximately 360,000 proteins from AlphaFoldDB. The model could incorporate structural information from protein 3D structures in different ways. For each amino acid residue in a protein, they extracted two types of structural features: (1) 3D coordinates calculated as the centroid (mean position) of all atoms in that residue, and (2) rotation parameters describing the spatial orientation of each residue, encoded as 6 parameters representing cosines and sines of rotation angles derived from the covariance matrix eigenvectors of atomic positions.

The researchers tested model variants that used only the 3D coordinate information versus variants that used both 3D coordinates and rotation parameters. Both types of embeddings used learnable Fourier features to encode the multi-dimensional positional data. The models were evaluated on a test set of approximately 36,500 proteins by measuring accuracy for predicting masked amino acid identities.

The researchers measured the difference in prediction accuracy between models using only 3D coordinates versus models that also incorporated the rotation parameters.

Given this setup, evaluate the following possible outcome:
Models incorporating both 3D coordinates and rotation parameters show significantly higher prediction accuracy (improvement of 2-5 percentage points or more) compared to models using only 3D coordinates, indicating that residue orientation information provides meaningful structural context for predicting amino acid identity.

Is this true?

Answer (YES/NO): YES